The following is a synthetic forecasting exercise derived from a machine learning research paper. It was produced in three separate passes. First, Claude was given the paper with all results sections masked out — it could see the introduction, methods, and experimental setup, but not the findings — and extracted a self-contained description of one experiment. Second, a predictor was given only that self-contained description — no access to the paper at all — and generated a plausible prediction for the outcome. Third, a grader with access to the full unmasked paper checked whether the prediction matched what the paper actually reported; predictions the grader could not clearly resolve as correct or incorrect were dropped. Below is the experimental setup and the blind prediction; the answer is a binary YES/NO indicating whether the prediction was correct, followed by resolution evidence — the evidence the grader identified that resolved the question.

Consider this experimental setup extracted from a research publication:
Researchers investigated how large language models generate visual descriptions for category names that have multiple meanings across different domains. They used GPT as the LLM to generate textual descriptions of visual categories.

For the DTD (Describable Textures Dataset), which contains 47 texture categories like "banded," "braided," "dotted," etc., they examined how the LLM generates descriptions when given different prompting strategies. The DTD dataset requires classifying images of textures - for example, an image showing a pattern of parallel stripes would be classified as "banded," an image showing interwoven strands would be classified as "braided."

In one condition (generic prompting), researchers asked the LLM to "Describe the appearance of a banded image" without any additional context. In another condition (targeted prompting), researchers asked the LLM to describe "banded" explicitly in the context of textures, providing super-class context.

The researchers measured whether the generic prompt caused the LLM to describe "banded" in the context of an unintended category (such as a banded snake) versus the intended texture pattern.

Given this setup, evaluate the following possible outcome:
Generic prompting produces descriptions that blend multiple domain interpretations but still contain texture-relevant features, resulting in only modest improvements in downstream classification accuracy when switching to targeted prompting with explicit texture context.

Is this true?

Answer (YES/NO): NO